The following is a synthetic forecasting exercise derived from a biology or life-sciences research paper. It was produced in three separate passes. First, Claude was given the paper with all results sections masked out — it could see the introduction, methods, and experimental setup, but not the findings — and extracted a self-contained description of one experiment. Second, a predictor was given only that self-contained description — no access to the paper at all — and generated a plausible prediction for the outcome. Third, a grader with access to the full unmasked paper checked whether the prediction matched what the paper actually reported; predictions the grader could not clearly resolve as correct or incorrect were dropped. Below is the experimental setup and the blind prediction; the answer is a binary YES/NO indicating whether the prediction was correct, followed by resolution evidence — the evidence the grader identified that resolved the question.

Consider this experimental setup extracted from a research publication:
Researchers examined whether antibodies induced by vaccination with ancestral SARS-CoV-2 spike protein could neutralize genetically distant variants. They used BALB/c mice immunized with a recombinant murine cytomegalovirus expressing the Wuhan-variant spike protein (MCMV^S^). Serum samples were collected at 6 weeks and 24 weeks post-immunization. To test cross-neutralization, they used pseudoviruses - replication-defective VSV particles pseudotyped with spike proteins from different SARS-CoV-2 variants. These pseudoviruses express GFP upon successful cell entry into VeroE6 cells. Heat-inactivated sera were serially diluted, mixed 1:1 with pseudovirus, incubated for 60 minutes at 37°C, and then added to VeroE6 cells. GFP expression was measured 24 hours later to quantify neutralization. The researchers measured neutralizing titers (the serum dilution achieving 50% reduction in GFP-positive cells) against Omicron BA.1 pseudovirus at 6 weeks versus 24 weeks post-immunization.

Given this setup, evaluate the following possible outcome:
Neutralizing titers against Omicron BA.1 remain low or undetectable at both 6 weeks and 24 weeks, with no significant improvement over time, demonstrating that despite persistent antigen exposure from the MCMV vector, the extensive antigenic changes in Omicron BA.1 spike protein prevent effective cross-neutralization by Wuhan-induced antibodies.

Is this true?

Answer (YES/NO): NO